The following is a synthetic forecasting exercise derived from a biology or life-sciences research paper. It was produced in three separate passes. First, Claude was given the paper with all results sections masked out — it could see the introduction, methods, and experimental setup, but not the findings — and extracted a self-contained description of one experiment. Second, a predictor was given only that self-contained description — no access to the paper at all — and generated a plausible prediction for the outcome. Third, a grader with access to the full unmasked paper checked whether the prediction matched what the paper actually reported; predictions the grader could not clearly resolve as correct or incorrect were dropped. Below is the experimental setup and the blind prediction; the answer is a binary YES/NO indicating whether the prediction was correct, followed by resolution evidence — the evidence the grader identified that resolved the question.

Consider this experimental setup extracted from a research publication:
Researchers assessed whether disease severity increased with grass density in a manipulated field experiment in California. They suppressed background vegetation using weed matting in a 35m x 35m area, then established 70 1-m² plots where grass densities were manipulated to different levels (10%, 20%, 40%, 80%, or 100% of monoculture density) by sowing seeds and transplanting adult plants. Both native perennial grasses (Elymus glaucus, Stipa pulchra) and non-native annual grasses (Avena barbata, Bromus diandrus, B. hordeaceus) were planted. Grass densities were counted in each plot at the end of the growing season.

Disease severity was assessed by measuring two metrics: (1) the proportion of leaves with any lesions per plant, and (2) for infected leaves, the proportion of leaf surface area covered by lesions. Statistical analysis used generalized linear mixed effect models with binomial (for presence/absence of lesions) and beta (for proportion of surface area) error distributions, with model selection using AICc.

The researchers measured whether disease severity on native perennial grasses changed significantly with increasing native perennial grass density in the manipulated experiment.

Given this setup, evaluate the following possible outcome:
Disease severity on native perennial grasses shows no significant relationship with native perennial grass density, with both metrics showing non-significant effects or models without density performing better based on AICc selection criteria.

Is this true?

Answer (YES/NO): YES